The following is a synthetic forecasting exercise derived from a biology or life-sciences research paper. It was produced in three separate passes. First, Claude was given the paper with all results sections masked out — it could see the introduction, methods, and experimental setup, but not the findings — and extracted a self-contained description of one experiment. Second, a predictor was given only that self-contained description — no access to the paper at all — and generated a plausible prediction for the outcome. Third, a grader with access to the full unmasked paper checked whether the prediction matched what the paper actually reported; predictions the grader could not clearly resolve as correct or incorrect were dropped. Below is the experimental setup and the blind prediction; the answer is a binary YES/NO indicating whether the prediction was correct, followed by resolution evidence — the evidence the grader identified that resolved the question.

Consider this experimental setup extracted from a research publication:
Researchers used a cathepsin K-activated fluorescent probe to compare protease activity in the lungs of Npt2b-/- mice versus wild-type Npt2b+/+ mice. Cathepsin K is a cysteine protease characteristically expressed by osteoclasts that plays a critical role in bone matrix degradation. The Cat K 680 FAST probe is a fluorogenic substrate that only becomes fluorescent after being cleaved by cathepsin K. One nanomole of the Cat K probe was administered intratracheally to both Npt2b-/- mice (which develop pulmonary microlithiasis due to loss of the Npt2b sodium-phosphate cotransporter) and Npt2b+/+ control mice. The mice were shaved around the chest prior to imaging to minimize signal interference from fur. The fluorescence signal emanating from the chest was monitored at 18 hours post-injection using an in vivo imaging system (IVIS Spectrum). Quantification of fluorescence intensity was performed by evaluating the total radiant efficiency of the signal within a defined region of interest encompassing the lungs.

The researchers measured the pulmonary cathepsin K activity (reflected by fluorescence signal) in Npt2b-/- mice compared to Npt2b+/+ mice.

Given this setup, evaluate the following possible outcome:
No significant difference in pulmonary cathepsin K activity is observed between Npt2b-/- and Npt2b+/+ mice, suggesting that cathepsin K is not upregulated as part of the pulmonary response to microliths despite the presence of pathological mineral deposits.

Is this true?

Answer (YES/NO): NO